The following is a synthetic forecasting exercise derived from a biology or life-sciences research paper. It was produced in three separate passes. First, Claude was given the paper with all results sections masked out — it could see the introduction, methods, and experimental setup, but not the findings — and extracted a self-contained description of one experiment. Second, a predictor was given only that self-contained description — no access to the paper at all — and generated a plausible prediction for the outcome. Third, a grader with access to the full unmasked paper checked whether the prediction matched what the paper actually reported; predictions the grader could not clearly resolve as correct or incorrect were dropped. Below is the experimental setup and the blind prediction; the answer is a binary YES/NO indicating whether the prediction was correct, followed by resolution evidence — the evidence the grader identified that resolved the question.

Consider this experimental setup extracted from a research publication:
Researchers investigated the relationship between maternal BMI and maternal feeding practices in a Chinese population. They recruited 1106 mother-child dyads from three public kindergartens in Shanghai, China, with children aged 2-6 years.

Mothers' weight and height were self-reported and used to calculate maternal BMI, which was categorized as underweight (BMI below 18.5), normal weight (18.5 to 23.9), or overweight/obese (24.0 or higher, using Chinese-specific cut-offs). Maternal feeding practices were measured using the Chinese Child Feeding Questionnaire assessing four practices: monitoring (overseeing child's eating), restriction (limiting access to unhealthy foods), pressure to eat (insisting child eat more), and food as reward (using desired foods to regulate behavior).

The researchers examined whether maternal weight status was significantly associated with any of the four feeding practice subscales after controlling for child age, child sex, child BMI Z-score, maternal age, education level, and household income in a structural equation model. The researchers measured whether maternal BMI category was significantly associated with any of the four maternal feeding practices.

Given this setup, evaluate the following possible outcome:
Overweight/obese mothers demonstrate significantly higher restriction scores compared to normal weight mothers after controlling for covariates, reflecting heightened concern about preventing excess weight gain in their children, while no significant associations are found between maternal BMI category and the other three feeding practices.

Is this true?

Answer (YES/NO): NO